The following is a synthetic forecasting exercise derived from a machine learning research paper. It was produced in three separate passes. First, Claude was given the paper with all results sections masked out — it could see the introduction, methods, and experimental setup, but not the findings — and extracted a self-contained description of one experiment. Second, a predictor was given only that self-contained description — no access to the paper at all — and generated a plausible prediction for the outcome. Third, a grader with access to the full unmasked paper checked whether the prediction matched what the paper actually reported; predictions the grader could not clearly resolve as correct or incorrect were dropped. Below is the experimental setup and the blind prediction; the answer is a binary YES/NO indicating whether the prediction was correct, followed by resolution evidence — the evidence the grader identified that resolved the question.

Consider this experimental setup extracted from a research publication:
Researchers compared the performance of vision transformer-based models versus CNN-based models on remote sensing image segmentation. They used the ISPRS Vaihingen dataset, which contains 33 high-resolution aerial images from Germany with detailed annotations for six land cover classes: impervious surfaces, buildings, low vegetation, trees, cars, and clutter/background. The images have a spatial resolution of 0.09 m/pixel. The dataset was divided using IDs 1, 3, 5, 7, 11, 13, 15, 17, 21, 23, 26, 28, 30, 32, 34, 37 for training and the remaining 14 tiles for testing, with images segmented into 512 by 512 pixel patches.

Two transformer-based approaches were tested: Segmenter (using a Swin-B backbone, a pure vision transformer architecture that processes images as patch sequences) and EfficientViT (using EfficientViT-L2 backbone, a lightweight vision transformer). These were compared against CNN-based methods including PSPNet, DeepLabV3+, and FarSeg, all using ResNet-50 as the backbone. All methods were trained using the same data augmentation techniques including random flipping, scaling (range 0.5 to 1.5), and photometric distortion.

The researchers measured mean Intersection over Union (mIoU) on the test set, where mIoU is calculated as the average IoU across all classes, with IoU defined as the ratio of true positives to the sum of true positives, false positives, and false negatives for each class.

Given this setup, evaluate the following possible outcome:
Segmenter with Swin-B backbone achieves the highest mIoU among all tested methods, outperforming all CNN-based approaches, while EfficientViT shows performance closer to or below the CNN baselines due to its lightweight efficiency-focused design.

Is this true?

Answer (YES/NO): NO